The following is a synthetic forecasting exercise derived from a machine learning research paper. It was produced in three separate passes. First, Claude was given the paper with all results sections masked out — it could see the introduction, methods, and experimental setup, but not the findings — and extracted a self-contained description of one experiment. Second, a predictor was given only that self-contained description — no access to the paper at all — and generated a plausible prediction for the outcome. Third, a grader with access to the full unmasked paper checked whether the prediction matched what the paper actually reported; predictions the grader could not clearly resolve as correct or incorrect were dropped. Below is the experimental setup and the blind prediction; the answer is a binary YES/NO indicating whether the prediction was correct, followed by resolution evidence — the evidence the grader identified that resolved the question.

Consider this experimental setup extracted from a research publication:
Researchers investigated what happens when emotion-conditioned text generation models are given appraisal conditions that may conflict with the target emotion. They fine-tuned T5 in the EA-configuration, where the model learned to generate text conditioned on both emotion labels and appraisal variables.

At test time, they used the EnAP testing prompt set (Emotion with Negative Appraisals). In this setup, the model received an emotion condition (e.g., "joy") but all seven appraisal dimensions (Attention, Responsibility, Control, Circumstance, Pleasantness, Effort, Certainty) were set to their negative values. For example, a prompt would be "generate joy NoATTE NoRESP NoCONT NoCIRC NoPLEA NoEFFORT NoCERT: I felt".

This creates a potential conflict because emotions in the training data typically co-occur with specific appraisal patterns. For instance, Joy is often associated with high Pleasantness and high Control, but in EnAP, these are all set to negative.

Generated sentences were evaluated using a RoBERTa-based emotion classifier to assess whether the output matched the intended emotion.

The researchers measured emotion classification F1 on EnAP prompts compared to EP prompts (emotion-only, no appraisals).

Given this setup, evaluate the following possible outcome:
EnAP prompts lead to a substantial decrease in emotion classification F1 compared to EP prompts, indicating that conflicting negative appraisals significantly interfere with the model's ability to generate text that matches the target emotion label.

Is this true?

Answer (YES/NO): NO